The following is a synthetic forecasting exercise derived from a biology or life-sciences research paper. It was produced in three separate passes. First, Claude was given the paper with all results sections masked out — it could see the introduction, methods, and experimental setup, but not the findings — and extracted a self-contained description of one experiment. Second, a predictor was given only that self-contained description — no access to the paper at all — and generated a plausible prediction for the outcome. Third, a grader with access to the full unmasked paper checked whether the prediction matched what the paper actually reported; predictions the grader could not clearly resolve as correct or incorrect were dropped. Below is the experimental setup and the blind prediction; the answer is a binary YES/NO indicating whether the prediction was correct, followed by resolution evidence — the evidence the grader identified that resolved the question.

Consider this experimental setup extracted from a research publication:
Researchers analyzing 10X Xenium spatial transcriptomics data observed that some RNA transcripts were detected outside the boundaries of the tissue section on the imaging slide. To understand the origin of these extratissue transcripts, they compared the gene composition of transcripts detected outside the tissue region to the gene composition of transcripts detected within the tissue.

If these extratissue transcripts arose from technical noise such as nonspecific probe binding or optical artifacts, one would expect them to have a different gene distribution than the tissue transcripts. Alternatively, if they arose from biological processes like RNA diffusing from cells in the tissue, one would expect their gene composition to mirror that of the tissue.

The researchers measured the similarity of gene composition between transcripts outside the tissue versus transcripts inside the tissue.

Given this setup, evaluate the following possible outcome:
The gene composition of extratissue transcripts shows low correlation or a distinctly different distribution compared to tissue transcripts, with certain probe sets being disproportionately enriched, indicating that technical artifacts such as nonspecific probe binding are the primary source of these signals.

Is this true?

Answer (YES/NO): NO